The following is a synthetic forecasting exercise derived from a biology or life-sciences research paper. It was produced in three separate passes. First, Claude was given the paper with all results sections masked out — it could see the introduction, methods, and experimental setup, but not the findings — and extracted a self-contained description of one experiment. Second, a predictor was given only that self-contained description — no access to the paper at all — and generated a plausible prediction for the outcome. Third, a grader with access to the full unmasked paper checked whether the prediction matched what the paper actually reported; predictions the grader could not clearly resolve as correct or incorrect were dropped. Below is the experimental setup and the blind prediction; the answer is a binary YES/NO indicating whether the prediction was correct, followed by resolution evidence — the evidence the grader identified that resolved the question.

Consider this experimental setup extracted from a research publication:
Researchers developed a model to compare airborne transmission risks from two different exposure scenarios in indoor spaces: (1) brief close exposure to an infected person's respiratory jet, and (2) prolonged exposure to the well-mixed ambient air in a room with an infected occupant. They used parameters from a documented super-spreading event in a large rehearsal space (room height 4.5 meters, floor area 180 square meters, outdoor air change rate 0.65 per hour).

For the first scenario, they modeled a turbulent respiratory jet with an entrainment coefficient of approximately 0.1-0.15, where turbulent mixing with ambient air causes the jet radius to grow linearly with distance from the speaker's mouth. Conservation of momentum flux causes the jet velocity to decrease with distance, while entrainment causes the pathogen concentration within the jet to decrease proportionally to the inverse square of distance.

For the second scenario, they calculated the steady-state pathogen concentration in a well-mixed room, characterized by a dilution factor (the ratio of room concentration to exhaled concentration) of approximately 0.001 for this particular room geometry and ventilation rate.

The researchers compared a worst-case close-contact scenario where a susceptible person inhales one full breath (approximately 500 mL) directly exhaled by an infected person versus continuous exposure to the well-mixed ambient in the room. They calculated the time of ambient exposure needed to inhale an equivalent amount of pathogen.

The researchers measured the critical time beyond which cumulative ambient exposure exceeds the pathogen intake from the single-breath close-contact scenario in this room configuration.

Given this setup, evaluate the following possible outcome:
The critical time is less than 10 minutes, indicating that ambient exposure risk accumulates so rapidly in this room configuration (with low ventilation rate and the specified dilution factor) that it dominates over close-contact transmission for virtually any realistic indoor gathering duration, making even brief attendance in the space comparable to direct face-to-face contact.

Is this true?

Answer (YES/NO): NO